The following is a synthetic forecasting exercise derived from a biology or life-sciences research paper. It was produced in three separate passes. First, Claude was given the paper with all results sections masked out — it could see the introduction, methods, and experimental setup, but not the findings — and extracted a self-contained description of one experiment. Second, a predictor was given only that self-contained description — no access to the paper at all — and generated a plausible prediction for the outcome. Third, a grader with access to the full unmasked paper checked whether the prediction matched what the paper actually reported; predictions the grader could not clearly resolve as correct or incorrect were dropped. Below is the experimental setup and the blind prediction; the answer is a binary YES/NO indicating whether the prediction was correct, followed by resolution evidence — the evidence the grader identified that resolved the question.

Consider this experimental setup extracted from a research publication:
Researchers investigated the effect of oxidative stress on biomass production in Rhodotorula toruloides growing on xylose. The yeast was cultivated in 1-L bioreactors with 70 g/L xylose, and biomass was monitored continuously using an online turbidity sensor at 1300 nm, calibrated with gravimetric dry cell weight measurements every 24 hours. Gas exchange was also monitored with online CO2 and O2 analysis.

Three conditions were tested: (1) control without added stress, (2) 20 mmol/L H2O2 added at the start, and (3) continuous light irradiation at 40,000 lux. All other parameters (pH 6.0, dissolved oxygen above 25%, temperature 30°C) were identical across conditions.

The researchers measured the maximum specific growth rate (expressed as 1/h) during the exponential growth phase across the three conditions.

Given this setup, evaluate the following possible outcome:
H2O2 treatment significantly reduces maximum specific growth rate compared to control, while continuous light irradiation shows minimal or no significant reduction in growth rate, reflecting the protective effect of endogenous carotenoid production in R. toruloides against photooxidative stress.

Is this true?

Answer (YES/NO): YES